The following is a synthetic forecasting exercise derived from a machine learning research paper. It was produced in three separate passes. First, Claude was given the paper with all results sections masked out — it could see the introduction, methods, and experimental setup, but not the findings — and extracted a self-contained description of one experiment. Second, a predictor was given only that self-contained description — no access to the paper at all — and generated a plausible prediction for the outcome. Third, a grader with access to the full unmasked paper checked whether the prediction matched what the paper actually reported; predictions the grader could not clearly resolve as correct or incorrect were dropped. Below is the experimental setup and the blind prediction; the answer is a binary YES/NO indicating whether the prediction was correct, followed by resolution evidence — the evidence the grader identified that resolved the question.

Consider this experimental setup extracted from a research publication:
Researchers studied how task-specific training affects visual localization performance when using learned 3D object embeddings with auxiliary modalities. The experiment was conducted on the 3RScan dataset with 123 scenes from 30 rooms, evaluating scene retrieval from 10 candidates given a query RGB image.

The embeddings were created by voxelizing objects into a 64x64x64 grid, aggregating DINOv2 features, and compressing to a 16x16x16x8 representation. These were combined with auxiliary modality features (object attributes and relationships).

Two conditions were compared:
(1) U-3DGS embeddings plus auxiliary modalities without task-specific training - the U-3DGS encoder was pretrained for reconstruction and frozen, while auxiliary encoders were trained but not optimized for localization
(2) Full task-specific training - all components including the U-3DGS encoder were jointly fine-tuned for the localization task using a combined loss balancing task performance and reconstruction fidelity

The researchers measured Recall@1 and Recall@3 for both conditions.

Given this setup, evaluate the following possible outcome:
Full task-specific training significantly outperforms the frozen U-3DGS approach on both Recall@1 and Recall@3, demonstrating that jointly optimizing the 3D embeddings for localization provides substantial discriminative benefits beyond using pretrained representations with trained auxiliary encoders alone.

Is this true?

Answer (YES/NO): YES